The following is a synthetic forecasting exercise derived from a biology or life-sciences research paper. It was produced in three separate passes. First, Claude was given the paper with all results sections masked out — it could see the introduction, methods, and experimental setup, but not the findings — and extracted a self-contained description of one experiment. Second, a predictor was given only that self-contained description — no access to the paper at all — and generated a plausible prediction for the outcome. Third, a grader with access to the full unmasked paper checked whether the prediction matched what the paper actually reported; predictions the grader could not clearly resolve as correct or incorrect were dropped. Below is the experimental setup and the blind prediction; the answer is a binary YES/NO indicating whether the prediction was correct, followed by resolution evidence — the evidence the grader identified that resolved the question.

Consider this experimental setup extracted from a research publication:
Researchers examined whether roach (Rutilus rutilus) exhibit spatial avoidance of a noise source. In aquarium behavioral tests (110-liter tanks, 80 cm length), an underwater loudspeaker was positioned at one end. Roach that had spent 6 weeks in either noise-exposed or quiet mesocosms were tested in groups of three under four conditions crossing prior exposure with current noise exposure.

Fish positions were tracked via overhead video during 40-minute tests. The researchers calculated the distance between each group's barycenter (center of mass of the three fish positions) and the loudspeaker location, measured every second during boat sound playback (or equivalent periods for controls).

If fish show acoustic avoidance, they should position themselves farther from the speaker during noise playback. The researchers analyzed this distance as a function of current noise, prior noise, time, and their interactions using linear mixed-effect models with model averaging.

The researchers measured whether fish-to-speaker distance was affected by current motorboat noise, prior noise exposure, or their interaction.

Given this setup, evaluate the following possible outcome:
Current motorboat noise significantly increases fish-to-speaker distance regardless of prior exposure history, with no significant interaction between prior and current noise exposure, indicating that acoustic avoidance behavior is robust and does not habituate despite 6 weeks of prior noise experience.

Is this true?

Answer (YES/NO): NO